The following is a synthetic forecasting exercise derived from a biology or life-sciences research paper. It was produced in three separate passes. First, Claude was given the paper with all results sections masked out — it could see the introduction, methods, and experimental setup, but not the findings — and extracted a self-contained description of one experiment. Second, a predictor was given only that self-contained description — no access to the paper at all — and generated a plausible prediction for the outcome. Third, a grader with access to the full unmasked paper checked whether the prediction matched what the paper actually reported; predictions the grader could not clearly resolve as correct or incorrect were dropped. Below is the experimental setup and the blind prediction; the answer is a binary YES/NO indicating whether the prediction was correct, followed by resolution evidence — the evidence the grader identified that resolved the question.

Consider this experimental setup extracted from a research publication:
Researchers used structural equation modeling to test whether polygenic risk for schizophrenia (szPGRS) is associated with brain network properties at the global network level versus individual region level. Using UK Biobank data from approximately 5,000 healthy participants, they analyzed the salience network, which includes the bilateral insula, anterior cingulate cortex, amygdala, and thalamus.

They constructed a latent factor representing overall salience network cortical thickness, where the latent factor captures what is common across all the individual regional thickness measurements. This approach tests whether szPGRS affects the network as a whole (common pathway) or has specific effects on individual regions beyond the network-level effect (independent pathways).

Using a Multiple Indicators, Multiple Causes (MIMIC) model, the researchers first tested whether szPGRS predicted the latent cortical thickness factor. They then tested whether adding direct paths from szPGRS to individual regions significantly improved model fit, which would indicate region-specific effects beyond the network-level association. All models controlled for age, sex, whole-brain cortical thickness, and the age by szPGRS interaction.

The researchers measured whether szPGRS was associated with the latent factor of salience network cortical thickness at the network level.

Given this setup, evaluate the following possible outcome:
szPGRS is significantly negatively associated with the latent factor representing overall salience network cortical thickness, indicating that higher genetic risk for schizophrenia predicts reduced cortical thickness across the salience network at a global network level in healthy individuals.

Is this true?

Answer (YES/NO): YES